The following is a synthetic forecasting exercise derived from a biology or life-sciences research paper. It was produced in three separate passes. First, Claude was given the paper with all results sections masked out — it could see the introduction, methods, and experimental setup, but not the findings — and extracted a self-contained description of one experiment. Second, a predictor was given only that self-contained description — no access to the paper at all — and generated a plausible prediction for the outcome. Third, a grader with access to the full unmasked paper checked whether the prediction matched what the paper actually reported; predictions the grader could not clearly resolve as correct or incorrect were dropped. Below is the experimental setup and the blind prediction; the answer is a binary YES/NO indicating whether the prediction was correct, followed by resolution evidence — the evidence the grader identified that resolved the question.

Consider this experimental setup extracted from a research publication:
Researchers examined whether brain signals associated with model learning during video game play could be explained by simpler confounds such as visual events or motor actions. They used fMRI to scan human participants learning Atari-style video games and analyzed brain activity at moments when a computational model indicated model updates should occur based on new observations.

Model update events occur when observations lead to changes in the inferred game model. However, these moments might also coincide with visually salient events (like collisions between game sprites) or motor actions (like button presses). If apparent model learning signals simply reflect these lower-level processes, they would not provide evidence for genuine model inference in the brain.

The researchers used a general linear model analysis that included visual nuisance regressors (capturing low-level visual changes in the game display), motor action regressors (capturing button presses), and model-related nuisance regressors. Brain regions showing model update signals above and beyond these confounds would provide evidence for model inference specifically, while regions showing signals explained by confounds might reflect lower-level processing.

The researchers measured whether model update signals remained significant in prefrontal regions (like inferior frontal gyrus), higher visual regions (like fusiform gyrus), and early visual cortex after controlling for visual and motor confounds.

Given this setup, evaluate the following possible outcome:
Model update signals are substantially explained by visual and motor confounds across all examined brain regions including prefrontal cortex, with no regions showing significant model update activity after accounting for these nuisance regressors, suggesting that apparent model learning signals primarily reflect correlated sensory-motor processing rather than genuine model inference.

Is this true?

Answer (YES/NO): NO